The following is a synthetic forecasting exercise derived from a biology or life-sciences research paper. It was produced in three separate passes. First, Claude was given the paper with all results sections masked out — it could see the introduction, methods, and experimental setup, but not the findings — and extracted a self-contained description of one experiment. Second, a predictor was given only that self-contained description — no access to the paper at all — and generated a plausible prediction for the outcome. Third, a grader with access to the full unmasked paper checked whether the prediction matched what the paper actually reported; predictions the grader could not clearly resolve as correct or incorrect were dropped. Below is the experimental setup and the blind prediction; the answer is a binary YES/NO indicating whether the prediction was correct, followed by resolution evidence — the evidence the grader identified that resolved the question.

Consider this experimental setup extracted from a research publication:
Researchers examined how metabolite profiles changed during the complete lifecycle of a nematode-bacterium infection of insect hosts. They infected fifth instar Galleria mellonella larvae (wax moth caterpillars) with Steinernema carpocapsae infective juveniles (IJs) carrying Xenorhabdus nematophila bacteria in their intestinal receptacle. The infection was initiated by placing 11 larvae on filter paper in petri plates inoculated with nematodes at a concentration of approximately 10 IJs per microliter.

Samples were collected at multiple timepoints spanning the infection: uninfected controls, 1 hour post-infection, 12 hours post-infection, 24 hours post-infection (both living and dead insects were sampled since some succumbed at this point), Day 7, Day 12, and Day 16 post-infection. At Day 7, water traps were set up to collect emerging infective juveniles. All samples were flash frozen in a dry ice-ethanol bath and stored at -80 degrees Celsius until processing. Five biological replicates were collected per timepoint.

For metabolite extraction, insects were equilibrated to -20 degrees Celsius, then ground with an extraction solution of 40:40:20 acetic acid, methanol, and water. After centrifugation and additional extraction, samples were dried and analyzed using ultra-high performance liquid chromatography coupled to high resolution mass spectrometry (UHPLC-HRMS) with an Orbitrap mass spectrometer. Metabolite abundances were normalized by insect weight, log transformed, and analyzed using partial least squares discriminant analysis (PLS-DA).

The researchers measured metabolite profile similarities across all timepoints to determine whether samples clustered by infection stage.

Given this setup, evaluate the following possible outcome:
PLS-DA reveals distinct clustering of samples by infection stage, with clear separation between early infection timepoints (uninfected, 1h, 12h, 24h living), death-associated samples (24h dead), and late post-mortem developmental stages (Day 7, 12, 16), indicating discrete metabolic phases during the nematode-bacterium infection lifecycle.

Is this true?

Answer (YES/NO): NO